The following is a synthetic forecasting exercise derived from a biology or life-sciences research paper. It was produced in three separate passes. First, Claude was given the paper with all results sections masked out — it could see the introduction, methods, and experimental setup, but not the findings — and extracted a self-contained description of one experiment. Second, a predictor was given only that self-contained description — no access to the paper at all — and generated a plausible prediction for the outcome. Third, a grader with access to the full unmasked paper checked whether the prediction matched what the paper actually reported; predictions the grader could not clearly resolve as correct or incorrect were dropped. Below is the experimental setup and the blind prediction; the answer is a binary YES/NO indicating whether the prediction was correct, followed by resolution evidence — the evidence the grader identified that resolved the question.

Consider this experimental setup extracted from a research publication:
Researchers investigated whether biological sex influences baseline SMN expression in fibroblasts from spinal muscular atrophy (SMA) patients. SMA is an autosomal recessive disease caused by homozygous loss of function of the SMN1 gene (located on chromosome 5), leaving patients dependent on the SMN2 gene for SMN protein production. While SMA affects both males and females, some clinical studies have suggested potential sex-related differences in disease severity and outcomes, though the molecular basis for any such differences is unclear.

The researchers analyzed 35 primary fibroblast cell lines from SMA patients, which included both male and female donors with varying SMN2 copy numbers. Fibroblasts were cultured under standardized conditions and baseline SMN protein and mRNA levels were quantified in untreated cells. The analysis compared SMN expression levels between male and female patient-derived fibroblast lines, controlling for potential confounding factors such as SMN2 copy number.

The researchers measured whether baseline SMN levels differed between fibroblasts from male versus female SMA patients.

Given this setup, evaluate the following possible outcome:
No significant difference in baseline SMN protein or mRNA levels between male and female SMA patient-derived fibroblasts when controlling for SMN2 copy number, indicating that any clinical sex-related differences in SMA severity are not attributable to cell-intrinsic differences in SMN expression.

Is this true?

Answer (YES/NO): YES